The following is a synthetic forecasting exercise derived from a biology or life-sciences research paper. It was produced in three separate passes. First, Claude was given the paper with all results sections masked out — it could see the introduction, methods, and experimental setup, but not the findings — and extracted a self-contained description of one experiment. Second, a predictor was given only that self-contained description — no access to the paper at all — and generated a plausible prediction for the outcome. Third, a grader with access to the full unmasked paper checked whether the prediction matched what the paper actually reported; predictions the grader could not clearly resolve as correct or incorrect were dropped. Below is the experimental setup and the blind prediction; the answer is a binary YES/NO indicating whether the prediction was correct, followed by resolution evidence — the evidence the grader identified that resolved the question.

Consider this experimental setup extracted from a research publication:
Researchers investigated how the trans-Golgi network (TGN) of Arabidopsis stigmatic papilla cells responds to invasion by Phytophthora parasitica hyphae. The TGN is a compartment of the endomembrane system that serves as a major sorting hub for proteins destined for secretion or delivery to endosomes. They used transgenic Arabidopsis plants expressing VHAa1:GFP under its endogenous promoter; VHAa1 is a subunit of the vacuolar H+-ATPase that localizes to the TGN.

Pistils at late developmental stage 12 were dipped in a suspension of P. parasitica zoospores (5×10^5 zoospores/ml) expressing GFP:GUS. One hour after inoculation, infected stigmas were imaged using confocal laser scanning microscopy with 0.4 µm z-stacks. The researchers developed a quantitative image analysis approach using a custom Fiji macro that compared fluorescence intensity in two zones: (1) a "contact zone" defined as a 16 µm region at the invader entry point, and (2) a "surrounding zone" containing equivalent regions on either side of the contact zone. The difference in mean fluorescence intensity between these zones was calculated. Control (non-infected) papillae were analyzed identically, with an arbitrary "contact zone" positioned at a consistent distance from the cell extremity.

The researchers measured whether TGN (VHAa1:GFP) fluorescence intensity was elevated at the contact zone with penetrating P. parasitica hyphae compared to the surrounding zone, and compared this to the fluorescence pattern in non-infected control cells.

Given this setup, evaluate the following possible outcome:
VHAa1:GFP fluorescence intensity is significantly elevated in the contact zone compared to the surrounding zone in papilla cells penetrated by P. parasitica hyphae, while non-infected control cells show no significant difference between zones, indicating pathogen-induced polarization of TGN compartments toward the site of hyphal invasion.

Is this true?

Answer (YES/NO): YES